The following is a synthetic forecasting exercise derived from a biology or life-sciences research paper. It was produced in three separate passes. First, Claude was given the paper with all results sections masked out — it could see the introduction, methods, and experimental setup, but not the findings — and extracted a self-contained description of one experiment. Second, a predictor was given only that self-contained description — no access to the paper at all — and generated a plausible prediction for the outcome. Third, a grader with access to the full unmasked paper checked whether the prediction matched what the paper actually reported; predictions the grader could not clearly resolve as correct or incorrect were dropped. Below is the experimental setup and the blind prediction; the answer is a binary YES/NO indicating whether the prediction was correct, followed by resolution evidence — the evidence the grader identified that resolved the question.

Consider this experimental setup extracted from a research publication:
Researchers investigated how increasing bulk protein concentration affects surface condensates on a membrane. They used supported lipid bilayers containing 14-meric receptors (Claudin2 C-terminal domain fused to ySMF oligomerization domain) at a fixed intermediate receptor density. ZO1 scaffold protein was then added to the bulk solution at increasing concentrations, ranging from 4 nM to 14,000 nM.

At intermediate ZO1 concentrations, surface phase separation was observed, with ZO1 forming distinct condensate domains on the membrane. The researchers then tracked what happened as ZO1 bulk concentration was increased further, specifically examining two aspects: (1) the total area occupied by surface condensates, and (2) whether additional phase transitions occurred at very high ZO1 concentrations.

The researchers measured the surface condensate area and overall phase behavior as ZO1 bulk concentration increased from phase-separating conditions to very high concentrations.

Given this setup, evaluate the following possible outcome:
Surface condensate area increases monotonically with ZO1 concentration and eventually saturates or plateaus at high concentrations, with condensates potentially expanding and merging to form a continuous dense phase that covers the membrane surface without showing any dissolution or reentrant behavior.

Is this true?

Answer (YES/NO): NO